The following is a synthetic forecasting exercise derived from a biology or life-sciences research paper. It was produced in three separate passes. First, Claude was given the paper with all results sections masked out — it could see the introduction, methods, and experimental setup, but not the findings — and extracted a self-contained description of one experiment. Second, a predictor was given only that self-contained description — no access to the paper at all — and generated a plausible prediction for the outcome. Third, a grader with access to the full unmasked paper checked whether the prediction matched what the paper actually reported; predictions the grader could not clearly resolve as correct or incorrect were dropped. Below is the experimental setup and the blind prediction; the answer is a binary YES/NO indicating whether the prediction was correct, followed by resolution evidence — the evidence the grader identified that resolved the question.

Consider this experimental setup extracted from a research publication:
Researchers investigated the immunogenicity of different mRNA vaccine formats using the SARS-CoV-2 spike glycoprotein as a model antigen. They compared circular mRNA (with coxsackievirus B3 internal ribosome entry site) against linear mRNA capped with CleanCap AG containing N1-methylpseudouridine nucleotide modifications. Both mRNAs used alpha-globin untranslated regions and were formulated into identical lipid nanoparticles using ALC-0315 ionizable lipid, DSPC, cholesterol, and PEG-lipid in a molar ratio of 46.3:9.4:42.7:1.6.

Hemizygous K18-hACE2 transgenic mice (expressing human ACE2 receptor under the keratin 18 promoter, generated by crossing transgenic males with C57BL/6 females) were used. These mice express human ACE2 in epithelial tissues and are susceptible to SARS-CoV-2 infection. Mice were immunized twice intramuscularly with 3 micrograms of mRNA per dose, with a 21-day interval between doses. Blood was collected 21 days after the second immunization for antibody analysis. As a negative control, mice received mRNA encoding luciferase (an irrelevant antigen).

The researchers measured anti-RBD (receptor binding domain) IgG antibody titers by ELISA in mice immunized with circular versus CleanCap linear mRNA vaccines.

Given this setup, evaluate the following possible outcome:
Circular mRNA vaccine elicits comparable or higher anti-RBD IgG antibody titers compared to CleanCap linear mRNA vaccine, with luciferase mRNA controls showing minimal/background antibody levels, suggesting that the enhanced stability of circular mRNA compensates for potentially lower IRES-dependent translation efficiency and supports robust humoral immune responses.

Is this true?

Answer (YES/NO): NO